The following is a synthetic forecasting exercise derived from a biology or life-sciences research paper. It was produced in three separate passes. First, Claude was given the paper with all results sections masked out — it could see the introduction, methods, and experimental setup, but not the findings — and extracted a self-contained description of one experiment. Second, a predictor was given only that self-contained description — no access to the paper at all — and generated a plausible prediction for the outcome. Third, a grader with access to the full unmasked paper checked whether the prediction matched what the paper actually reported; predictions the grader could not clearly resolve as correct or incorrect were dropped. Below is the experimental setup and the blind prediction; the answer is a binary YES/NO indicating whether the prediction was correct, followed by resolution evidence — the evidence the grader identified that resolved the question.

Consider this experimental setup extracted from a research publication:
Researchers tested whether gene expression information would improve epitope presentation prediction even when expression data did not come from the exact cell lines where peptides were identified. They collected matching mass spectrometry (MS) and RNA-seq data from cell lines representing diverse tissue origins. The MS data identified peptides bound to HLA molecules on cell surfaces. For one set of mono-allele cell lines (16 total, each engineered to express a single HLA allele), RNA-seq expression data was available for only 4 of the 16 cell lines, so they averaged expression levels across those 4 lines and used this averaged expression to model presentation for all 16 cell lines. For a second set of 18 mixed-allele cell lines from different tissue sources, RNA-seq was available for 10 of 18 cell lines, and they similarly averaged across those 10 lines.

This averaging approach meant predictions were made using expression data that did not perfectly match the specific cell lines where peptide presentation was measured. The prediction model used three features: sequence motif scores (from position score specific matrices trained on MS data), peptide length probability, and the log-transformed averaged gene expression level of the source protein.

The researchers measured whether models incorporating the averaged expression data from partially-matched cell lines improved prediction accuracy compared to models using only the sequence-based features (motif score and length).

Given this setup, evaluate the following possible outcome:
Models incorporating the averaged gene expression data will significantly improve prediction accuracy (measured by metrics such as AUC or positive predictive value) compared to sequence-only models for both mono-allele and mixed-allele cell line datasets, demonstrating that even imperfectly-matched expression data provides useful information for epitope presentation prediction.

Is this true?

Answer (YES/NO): YES